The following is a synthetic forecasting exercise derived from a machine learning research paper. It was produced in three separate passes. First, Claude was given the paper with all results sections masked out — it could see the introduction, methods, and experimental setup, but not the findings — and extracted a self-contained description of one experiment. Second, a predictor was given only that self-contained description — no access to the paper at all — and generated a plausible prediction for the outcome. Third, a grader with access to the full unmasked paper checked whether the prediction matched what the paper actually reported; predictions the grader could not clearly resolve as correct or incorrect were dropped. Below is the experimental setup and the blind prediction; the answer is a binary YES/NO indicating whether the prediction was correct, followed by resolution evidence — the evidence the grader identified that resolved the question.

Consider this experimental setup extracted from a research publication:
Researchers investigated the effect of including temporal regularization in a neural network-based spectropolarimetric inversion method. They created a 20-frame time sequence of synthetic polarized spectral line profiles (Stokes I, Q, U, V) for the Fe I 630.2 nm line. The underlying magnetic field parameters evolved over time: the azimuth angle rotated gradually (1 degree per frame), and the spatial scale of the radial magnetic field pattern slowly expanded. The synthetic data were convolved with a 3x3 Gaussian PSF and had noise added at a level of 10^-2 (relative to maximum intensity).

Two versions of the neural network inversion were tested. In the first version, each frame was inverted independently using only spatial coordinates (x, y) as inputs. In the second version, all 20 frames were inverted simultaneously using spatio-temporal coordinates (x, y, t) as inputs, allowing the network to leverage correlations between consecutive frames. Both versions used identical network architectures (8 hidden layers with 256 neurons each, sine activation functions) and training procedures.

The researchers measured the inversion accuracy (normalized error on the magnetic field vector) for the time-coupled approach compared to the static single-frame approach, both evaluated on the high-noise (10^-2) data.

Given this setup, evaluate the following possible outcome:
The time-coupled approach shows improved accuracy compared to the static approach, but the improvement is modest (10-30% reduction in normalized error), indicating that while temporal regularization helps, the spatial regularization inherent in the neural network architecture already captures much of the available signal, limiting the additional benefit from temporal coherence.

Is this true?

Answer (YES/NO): NO